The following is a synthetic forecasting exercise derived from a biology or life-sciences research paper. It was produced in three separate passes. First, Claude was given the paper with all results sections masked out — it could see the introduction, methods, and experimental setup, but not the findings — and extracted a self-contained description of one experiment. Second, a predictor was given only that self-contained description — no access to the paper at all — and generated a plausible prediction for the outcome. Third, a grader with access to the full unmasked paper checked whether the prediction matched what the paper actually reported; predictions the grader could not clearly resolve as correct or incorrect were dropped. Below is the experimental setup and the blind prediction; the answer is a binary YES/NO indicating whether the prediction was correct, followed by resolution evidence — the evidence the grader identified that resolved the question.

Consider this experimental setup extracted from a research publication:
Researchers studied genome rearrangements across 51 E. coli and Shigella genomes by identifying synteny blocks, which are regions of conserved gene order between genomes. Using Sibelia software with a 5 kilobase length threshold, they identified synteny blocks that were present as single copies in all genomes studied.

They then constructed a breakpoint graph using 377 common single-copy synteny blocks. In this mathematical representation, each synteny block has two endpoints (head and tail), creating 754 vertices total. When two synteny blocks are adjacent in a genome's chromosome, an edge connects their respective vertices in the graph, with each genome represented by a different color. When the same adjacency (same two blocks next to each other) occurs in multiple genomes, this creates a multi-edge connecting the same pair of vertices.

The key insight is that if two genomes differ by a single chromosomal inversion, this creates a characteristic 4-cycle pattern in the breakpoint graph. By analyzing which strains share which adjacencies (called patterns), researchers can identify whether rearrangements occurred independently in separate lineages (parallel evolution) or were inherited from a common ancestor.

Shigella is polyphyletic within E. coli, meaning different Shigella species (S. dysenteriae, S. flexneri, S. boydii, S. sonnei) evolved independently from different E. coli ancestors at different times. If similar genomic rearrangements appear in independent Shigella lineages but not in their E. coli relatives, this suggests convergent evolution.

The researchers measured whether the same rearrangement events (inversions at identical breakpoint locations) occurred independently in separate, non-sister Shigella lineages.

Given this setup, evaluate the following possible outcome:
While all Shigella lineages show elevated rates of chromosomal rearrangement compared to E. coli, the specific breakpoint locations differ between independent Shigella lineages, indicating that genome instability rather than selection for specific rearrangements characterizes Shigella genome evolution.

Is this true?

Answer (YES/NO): NO